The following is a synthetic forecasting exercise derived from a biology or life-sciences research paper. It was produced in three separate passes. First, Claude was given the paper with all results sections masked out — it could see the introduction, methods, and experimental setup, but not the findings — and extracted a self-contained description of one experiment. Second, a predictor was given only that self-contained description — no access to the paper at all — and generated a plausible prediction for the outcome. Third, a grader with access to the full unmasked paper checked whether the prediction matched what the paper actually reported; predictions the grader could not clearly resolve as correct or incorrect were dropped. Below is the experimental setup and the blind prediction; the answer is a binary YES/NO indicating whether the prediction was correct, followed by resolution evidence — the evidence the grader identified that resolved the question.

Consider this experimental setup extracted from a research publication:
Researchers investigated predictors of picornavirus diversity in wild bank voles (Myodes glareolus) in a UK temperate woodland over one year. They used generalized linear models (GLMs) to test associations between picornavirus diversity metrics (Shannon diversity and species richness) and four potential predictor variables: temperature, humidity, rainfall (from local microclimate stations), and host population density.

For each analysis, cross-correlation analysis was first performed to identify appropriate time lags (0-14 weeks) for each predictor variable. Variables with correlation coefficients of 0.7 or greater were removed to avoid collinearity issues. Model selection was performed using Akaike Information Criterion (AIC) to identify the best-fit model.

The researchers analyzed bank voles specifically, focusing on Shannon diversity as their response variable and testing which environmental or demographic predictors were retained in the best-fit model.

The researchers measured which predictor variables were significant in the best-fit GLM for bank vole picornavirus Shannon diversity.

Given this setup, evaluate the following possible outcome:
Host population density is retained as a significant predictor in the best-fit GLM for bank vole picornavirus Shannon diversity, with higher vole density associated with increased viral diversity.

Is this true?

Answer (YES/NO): NO